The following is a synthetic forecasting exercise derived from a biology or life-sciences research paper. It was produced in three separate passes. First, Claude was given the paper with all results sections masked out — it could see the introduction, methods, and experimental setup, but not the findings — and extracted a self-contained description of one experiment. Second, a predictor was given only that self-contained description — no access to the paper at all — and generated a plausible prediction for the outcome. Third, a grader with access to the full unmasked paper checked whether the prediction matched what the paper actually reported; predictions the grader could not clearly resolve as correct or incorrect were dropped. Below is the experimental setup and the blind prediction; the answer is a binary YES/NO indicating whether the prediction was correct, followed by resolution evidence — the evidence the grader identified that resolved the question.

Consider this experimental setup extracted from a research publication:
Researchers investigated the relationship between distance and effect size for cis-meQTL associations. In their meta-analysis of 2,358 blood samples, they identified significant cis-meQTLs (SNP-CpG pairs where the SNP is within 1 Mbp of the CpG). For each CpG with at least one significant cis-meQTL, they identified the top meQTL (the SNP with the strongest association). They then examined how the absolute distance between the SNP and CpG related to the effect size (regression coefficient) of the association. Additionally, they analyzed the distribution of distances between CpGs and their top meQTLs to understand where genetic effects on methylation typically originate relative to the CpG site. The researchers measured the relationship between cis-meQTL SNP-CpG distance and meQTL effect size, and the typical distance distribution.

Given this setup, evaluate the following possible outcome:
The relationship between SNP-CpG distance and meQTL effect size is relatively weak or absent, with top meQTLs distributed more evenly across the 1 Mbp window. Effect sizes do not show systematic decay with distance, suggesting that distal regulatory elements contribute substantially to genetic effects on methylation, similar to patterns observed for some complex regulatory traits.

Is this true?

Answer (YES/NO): NO